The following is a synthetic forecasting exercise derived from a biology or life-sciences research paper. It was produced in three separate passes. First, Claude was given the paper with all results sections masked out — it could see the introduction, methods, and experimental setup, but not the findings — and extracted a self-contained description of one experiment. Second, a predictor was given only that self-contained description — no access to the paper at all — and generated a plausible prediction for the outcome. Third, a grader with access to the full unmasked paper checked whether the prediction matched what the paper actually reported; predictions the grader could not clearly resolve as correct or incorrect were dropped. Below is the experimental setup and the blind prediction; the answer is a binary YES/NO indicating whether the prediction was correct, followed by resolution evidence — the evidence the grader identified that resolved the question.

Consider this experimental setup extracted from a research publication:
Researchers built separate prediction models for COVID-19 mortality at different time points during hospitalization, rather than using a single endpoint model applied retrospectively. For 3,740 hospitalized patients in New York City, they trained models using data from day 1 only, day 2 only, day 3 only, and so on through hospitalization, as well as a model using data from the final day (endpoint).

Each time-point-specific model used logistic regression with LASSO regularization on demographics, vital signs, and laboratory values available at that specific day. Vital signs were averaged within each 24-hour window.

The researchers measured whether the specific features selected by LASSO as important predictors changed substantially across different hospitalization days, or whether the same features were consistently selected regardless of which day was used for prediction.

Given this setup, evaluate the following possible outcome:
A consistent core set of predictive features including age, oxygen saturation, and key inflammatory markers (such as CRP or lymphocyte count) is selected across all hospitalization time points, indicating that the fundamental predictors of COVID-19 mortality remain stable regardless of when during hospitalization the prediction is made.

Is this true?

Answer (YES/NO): NO